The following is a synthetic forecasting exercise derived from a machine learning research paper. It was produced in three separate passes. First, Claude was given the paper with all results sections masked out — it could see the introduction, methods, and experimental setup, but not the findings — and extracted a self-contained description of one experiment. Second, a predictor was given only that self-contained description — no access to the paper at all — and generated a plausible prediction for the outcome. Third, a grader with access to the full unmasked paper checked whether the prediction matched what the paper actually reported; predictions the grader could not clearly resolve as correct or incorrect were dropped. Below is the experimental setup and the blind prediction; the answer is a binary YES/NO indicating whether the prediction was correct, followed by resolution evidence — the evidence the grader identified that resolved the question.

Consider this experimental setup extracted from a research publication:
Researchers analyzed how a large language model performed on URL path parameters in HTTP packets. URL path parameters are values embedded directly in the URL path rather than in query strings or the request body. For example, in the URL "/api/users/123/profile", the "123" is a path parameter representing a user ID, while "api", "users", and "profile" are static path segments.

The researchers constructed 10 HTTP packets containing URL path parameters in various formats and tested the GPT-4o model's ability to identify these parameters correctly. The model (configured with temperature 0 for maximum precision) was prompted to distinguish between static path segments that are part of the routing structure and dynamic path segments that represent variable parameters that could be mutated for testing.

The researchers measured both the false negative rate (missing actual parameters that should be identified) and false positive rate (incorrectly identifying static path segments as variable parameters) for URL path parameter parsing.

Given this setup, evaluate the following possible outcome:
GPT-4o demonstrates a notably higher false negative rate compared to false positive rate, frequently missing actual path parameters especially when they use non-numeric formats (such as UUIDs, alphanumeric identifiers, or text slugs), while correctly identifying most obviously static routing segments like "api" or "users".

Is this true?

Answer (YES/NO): NO